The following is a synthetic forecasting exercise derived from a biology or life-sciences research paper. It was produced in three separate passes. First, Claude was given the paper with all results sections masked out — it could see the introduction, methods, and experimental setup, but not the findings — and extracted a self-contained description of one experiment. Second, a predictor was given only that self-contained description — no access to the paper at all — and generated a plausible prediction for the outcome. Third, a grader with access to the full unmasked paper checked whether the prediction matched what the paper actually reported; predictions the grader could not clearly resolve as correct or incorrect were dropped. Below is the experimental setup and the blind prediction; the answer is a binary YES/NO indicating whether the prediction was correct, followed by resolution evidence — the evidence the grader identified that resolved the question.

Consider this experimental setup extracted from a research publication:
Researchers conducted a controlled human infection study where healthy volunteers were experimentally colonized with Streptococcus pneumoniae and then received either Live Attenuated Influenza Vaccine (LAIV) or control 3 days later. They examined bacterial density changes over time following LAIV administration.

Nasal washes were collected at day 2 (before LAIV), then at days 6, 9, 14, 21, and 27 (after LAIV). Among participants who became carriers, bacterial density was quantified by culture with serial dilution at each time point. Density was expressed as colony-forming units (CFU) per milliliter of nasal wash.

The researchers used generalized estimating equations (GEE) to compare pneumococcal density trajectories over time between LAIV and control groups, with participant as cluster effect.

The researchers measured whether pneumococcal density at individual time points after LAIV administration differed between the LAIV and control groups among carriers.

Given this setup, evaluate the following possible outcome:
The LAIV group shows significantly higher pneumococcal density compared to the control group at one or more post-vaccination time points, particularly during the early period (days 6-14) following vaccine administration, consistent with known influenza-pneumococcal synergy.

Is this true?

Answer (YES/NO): NO